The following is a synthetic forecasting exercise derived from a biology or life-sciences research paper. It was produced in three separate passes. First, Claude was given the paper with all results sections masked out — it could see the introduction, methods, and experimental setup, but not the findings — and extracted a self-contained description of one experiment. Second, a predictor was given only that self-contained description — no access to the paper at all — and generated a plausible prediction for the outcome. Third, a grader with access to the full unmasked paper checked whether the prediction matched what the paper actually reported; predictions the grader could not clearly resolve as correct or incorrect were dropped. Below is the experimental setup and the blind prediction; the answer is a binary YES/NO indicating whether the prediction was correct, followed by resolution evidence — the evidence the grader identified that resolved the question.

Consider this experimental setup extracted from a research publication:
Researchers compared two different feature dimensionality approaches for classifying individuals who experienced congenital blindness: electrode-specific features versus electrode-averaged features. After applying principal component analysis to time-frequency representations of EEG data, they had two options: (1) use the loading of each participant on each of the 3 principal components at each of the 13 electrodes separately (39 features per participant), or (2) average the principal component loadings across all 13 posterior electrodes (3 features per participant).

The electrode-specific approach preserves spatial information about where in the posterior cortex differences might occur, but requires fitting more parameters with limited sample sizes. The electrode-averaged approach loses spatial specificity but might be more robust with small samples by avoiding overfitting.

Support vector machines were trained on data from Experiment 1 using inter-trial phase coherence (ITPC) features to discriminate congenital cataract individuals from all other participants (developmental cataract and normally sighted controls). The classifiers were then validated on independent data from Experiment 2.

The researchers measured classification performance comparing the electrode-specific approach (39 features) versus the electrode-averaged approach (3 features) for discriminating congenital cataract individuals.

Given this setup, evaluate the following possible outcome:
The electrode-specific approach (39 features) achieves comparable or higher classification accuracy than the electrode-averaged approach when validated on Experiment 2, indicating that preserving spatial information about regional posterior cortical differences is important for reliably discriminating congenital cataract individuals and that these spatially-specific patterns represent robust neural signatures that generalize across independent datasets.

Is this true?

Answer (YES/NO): NO